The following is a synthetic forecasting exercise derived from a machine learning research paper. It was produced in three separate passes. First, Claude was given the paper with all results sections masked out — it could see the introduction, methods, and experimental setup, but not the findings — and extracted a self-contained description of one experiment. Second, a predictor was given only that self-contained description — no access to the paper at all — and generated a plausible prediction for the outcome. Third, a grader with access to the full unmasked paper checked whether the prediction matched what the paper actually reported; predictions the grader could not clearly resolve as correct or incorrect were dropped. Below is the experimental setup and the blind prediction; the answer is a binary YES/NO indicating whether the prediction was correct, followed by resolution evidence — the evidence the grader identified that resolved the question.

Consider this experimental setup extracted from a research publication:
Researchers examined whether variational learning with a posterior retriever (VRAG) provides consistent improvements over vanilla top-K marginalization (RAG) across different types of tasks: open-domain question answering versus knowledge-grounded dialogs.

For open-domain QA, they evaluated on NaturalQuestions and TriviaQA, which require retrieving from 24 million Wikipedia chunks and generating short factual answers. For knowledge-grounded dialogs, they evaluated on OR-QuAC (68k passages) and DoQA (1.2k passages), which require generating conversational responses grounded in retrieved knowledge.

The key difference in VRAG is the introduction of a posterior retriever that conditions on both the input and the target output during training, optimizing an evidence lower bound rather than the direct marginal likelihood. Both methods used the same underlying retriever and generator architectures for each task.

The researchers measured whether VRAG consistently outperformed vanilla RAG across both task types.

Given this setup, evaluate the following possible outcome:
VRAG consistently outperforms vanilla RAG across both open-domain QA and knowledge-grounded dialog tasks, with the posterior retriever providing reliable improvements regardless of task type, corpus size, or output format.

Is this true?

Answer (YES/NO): NO